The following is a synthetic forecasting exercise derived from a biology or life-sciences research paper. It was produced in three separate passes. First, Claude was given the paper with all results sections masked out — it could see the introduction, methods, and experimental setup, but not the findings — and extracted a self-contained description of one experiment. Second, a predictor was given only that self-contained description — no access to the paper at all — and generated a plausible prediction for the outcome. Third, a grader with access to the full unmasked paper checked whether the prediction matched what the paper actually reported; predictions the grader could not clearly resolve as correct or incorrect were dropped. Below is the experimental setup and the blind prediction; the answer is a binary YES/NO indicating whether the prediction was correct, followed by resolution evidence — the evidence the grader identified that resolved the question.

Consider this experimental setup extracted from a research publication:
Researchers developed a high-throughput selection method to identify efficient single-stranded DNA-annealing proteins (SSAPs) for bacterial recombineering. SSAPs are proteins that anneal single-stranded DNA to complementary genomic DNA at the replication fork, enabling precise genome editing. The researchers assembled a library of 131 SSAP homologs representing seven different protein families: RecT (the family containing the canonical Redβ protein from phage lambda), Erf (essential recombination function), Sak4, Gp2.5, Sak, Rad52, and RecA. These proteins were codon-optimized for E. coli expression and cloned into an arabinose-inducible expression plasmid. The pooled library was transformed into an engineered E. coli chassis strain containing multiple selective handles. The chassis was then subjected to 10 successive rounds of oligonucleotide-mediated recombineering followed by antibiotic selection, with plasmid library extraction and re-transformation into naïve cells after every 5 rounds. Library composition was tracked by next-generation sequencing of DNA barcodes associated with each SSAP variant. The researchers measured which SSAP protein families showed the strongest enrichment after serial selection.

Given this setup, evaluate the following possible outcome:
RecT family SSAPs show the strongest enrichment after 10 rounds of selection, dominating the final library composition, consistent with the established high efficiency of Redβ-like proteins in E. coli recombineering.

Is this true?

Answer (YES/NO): YES